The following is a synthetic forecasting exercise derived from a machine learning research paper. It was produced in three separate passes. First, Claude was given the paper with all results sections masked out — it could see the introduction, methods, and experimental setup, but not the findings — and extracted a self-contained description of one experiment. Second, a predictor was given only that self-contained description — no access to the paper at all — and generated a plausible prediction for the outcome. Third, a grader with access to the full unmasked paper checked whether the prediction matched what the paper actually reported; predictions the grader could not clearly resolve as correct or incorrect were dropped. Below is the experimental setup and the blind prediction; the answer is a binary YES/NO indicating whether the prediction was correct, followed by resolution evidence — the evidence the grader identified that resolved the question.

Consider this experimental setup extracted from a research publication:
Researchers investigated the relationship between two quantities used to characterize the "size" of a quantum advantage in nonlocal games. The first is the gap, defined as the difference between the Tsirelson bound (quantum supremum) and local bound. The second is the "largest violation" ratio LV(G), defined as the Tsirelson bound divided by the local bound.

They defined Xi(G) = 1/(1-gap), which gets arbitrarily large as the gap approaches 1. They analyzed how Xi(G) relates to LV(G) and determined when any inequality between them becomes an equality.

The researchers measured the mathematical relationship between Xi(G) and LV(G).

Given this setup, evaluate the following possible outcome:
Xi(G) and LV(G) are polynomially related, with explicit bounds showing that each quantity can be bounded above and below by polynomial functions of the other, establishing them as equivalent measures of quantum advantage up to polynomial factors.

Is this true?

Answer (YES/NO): NO